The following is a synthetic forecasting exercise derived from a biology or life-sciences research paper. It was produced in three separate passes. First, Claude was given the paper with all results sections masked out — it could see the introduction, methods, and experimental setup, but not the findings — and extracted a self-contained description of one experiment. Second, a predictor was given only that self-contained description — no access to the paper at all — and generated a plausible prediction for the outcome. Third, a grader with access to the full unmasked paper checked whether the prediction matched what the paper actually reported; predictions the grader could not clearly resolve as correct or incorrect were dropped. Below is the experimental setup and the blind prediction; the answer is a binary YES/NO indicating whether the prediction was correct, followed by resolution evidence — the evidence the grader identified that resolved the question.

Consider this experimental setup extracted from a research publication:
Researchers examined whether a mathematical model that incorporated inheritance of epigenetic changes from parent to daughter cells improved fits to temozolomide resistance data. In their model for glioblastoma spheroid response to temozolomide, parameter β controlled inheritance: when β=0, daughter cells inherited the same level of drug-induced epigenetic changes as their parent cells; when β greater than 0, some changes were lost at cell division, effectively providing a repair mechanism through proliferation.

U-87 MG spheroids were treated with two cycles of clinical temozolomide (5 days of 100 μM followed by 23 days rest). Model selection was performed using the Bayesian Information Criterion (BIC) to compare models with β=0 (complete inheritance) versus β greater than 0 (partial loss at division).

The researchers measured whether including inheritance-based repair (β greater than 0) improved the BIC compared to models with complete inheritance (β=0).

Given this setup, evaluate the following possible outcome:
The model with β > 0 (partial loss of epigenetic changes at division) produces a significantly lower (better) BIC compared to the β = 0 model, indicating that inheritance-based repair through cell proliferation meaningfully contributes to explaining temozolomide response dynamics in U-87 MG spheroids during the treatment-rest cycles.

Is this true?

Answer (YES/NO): NO